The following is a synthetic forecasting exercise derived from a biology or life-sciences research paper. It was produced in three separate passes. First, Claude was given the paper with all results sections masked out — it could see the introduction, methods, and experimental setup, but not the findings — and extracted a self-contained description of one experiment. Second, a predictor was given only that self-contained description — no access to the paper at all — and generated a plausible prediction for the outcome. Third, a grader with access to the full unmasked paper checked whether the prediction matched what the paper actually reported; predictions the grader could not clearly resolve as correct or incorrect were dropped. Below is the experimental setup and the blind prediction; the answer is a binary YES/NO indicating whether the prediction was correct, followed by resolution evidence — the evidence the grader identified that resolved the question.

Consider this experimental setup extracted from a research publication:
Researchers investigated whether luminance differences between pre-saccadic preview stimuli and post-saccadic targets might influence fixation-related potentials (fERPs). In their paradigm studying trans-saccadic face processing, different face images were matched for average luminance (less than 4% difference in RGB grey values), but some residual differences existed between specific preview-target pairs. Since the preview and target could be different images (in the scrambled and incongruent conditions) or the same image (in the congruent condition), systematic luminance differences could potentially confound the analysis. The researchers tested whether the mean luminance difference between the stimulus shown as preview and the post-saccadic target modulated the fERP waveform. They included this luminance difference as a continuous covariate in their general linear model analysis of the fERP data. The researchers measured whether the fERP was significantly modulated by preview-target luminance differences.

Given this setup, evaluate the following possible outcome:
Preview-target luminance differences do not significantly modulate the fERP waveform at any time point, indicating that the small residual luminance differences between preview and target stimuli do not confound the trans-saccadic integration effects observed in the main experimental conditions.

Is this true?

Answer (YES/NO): NO